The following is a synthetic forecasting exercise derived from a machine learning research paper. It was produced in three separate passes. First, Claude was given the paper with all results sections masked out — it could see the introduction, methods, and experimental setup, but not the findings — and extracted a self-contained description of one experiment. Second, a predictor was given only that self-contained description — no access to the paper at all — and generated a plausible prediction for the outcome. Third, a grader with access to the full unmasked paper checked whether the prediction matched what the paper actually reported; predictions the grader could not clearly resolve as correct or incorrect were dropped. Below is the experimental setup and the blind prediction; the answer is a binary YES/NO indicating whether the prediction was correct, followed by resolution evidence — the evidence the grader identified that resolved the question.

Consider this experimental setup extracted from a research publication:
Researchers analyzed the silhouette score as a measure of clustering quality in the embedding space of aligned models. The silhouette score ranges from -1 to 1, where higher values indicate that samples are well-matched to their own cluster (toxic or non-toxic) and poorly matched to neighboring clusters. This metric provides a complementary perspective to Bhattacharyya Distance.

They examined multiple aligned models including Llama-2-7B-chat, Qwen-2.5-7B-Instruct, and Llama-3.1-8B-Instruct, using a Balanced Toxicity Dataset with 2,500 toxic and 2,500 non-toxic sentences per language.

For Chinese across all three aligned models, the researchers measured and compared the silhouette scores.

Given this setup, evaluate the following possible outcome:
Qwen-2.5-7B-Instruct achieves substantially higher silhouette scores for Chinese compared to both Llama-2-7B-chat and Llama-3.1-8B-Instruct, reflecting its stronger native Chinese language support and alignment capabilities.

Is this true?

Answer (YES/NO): NO